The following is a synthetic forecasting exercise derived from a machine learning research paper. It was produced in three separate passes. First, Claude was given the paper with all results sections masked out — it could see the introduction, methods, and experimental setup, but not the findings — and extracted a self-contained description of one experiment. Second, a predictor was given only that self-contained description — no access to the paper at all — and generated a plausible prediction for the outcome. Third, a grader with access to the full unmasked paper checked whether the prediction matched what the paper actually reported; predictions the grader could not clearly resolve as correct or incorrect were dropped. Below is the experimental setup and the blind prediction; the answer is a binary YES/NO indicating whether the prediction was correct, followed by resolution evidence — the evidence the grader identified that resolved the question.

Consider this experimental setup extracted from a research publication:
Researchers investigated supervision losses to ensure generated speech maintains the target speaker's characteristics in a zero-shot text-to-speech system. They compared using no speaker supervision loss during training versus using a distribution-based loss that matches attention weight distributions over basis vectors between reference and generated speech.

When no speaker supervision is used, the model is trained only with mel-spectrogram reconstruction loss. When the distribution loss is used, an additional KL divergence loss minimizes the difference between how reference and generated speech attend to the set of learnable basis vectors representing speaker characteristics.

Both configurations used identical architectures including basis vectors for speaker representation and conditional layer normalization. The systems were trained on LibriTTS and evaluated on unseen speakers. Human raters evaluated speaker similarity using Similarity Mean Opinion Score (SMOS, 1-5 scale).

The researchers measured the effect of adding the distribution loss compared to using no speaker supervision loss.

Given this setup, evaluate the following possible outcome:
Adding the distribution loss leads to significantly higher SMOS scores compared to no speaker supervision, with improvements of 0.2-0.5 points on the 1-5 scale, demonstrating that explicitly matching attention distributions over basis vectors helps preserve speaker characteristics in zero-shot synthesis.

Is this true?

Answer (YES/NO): YES